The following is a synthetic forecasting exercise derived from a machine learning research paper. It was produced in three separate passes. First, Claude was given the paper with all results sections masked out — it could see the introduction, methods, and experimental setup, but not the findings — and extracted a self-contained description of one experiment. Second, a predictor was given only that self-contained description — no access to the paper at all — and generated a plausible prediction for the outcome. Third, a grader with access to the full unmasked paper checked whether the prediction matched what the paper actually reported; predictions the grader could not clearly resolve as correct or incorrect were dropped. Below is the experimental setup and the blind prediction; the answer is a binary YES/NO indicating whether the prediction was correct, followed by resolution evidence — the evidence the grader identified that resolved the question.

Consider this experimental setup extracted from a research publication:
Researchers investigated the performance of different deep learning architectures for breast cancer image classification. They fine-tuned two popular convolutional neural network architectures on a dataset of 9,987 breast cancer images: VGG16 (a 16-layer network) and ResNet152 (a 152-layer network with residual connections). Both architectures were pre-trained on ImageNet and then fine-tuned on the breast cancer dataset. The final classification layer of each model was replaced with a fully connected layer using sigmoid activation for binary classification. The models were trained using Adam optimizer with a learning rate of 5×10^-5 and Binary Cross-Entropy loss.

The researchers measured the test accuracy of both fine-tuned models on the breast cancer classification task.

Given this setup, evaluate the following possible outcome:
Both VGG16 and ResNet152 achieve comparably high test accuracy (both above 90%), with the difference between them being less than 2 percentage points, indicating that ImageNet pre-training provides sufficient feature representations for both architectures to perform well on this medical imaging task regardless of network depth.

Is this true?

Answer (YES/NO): NO